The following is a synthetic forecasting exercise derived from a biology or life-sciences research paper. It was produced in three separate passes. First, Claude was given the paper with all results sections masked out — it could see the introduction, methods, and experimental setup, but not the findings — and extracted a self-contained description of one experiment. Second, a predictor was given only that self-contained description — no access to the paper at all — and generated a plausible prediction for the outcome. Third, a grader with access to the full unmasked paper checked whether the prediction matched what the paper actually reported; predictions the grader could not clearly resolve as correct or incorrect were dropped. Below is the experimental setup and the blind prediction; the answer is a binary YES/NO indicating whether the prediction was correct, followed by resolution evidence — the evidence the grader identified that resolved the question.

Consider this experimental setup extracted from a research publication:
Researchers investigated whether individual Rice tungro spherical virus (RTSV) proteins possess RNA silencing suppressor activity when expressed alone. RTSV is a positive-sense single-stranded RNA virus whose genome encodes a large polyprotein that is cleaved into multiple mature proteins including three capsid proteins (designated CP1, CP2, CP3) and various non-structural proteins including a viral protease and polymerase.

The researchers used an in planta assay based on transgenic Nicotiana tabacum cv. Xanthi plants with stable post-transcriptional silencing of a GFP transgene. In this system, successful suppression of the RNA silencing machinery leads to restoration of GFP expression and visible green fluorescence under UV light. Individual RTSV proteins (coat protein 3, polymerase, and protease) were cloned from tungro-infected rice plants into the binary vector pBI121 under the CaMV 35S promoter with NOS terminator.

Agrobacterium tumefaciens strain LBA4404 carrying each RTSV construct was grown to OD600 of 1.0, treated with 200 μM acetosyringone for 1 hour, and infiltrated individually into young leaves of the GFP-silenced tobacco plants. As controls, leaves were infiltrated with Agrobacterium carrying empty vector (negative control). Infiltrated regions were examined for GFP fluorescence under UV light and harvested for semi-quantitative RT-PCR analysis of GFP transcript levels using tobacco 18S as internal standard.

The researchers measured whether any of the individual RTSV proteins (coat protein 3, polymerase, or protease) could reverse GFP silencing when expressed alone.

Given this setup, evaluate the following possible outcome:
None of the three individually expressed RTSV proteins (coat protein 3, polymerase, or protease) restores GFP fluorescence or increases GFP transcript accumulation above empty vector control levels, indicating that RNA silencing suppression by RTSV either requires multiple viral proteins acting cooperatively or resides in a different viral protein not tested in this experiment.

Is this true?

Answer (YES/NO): YES